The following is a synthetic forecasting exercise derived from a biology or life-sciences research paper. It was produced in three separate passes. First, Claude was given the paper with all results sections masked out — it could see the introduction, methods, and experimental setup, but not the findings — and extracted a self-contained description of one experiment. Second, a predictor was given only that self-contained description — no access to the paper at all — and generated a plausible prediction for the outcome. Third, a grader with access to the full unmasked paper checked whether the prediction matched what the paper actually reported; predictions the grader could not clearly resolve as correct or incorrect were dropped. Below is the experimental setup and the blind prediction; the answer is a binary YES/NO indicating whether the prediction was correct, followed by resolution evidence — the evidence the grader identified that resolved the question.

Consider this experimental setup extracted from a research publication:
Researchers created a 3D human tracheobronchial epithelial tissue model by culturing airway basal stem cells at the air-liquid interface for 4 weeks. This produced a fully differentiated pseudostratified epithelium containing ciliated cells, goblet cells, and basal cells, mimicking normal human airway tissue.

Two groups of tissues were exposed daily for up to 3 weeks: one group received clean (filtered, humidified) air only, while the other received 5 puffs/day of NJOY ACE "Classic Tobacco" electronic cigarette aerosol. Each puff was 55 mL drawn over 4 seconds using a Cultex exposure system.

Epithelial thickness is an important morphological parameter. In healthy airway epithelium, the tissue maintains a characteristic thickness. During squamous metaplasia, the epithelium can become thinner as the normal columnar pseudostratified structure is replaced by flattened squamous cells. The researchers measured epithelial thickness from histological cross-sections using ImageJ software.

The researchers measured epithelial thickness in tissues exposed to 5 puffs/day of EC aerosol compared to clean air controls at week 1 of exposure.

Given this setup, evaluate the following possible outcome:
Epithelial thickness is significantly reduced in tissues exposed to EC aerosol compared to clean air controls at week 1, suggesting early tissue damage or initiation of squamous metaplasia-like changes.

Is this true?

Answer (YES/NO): NO